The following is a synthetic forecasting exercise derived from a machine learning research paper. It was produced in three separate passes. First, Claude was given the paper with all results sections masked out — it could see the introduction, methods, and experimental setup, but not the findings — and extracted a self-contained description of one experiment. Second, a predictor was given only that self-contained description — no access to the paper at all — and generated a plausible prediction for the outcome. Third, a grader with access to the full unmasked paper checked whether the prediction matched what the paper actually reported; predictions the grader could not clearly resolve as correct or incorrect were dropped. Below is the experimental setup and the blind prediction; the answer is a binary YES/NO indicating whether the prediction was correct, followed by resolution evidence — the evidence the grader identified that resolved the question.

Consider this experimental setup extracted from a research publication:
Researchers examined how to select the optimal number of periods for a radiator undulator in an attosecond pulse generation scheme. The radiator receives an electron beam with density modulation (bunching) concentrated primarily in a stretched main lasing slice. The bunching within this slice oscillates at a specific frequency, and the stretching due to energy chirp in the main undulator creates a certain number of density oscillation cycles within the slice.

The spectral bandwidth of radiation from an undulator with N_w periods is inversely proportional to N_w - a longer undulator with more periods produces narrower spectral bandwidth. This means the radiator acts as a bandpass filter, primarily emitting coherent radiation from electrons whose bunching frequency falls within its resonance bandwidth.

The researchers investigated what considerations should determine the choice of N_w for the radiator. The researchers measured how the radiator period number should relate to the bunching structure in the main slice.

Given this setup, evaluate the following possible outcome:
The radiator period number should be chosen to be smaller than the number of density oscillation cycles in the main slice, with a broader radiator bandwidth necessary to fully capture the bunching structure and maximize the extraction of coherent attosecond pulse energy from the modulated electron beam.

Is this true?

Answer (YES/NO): NO